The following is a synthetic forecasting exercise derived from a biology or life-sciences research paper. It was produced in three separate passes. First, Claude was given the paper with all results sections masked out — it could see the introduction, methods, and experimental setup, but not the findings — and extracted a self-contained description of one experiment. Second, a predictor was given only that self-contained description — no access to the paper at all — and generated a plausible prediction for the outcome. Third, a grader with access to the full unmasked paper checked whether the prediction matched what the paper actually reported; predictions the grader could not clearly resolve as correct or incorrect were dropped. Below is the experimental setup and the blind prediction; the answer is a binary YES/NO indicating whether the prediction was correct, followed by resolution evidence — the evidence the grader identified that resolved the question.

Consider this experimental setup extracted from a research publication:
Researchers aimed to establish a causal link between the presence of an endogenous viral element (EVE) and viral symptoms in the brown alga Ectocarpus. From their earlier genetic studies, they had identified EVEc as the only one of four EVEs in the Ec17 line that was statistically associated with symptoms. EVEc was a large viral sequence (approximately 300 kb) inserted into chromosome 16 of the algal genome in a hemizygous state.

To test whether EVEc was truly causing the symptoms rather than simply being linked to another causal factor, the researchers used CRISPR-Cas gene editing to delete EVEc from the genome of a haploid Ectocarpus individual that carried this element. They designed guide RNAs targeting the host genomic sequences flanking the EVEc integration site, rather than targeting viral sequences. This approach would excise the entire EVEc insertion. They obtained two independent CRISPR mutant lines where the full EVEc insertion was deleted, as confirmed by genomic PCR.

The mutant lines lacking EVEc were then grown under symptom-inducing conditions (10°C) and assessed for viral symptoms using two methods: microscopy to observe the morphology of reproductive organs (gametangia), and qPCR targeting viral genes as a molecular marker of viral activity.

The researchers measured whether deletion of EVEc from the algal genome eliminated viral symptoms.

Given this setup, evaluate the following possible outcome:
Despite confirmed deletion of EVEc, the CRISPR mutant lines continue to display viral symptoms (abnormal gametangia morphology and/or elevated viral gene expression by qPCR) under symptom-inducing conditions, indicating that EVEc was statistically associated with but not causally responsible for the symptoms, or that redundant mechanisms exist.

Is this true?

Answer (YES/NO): NO